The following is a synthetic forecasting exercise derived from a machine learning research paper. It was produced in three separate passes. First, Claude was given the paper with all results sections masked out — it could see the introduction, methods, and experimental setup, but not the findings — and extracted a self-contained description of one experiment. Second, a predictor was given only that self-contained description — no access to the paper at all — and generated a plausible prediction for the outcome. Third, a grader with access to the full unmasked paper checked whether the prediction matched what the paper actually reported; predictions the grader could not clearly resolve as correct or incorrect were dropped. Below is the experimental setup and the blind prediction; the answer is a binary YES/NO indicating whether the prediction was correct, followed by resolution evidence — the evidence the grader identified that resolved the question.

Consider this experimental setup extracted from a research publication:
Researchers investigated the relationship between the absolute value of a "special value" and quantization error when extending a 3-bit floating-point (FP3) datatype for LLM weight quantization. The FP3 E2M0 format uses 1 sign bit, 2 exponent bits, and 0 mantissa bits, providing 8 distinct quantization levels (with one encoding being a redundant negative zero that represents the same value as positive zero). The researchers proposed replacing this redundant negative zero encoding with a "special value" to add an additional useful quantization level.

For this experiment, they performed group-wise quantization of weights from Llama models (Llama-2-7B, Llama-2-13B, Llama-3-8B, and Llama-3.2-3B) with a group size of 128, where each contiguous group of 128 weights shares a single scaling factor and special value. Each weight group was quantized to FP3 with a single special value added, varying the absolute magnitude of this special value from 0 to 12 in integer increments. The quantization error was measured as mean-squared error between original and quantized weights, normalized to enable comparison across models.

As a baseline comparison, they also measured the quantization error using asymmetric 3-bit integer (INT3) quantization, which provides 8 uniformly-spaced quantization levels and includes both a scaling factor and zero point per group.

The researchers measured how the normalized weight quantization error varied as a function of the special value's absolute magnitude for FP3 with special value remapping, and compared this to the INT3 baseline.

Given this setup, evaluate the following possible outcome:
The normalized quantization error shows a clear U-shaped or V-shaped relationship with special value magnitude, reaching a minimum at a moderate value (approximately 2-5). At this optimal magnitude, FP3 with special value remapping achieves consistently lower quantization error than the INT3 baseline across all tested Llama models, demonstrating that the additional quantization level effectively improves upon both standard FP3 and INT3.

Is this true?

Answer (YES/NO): NO